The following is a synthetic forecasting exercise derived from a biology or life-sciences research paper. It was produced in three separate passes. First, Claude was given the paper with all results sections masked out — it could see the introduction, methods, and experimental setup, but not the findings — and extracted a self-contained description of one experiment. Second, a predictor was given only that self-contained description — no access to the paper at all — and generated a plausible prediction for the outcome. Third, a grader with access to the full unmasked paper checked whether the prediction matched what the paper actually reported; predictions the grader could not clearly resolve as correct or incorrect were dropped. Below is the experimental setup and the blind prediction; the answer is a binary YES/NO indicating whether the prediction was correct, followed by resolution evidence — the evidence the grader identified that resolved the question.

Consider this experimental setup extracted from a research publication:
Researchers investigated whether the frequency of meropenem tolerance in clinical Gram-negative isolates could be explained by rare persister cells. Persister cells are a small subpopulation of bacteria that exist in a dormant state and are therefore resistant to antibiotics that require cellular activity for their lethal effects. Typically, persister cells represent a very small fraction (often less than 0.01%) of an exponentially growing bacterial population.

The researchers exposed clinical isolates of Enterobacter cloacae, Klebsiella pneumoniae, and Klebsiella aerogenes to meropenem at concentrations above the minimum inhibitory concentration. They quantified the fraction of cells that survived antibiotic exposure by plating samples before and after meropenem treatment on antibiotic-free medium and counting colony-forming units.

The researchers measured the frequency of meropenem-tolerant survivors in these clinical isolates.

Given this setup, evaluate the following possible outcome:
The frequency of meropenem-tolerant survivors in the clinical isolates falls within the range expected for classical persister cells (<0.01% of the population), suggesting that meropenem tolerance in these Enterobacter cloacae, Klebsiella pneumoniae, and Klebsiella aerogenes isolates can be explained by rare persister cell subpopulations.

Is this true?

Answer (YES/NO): NO